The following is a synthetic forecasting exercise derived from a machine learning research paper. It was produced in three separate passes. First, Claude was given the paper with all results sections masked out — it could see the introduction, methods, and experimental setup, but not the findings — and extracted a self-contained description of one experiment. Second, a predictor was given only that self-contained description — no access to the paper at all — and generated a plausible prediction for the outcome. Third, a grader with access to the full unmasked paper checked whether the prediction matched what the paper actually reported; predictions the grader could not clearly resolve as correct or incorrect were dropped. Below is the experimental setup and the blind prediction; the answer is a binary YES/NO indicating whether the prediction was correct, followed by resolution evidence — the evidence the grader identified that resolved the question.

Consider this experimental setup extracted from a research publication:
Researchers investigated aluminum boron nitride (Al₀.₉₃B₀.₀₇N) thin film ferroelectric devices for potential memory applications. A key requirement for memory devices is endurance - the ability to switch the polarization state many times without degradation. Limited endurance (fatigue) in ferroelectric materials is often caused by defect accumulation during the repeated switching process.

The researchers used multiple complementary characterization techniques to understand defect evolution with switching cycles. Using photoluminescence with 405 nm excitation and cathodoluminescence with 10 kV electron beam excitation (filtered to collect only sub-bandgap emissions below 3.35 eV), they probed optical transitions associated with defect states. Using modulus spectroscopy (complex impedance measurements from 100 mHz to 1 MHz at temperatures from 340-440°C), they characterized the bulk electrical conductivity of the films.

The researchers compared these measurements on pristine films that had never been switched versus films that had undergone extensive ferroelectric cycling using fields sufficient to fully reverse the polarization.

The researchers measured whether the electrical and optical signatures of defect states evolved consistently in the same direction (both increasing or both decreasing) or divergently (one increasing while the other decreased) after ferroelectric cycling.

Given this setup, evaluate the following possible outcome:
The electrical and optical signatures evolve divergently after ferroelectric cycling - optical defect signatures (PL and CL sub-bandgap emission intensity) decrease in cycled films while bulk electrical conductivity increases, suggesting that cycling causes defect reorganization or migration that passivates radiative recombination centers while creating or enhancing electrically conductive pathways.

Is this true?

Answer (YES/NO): NO